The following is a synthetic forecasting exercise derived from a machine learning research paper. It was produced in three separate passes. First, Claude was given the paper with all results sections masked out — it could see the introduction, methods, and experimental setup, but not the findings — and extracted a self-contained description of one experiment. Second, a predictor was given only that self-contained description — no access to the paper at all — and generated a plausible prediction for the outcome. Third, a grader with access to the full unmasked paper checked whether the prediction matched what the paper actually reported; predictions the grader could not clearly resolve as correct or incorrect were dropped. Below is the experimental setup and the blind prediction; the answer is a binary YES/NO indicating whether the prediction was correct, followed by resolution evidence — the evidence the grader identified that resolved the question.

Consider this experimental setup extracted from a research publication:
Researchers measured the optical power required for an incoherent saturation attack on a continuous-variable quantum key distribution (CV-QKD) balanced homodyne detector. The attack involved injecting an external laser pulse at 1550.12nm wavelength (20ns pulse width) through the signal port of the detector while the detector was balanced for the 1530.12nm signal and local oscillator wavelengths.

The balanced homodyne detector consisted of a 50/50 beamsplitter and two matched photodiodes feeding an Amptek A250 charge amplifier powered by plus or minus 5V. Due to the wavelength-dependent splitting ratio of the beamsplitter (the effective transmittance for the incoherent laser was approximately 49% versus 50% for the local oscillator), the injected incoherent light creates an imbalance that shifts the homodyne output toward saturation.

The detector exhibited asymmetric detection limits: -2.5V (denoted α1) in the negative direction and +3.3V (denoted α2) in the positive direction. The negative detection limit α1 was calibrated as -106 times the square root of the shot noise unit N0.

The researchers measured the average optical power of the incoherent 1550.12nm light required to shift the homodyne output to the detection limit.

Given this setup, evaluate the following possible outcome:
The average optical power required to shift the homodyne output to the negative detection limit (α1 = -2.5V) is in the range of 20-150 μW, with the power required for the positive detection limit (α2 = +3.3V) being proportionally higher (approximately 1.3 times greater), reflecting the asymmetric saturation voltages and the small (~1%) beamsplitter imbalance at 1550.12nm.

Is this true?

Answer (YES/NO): NO